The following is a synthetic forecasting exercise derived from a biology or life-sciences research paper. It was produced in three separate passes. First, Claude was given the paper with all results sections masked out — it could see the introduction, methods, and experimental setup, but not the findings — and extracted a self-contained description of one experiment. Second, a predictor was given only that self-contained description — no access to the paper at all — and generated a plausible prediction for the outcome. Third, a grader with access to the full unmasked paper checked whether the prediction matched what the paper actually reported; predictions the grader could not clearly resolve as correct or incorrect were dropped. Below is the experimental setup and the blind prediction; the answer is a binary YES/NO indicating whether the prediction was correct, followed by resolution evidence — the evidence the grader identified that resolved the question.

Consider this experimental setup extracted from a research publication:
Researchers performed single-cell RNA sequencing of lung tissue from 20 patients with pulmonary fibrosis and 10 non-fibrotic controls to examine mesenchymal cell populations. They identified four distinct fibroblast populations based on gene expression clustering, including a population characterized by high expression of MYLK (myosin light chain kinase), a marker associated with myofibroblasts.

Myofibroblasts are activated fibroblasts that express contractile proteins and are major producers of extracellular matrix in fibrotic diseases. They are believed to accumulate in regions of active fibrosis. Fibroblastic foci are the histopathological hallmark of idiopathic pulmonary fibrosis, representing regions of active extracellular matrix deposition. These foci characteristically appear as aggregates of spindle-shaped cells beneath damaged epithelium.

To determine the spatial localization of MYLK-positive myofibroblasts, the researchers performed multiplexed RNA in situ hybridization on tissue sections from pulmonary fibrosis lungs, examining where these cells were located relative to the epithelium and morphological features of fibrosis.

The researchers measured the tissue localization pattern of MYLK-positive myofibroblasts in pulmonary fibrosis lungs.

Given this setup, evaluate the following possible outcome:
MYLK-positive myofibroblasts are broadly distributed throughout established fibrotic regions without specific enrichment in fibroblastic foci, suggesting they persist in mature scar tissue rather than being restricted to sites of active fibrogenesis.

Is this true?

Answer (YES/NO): NO